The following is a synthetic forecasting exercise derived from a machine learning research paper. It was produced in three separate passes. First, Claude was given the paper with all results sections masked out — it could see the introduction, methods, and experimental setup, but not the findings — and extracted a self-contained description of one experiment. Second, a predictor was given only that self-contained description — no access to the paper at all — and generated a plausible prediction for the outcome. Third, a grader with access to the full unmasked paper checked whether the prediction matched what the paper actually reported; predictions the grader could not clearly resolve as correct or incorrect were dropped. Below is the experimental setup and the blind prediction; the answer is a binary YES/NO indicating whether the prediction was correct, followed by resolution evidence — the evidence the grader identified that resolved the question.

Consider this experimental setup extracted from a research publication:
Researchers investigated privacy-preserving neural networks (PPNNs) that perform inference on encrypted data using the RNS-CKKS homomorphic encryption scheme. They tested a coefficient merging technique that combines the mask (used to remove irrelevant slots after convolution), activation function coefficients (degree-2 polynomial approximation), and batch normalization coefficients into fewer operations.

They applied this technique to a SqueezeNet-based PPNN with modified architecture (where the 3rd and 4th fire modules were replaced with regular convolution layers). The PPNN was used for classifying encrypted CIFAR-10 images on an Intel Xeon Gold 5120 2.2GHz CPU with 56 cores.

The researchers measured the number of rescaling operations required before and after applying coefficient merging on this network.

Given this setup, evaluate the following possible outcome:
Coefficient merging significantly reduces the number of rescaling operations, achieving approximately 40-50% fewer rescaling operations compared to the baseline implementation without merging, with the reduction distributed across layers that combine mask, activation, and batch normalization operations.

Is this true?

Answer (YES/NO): NO